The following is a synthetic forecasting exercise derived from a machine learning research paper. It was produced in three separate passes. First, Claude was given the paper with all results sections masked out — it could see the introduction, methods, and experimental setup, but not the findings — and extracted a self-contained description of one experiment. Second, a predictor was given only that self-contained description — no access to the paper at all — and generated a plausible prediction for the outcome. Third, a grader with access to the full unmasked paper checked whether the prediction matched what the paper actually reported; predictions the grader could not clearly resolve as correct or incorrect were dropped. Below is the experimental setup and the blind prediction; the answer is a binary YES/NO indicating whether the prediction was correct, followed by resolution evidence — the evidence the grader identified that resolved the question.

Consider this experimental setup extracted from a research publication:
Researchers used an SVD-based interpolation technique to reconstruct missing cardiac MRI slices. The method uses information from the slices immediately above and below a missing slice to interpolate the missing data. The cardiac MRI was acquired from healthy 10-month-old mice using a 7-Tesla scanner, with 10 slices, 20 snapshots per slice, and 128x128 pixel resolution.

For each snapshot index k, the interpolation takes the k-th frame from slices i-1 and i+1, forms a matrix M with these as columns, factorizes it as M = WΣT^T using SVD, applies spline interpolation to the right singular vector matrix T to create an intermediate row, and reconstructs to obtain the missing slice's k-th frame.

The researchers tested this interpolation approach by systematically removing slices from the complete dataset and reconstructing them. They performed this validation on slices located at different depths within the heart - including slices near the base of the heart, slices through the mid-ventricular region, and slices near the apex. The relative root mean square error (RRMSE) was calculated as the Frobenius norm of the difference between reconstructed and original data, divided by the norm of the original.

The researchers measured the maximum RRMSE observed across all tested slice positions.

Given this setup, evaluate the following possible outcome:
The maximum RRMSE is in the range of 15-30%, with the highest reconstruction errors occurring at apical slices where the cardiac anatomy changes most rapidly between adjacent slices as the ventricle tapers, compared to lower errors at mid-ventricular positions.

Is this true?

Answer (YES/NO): NO